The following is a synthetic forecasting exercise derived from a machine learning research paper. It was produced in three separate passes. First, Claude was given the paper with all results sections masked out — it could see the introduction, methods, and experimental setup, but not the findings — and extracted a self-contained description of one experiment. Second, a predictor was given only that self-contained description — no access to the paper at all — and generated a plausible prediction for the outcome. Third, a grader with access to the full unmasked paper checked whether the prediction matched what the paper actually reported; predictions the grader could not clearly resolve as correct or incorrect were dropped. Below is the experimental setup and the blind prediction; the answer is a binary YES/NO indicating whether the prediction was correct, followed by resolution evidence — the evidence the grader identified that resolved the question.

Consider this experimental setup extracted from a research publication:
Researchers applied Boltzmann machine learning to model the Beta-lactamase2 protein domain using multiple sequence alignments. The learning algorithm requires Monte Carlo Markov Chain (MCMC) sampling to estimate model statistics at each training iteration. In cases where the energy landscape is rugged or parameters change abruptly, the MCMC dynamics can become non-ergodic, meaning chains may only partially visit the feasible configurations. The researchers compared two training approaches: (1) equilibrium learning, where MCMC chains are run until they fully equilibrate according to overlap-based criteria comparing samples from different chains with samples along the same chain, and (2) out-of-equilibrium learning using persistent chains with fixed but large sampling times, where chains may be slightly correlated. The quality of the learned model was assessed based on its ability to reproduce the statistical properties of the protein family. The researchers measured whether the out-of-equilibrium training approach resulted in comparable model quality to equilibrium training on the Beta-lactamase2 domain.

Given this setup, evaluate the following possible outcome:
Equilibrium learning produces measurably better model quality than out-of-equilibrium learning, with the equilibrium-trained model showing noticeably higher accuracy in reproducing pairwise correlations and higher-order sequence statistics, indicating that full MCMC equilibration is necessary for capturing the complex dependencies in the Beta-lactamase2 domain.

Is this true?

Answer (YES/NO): NO